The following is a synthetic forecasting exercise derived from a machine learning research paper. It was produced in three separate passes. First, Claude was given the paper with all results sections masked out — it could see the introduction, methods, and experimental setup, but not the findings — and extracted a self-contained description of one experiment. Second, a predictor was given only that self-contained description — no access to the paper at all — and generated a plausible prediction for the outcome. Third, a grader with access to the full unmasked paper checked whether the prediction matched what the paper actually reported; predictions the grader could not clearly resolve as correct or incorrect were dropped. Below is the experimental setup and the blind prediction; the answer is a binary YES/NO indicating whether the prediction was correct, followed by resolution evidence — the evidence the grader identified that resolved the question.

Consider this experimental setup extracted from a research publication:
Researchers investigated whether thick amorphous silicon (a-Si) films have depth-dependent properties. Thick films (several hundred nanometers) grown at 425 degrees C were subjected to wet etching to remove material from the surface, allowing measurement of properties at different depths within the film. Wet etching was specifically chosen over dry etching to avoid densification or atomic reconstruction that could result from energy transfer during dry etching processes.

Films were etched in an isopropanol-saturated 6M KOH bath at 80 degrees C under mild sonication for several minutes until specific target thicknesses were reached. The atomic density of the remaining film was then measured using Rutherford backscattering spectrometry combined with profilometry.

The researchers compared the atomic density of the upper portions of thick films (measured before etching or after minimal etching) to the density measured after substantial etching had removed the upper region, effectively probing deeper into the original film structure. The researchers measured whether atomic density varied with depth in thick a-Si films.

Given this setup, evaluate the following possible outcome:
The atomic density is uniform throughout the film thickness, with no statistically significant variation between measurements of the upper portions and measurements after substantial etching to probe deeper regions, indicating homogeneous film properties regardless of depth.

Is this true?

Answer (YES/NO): NO